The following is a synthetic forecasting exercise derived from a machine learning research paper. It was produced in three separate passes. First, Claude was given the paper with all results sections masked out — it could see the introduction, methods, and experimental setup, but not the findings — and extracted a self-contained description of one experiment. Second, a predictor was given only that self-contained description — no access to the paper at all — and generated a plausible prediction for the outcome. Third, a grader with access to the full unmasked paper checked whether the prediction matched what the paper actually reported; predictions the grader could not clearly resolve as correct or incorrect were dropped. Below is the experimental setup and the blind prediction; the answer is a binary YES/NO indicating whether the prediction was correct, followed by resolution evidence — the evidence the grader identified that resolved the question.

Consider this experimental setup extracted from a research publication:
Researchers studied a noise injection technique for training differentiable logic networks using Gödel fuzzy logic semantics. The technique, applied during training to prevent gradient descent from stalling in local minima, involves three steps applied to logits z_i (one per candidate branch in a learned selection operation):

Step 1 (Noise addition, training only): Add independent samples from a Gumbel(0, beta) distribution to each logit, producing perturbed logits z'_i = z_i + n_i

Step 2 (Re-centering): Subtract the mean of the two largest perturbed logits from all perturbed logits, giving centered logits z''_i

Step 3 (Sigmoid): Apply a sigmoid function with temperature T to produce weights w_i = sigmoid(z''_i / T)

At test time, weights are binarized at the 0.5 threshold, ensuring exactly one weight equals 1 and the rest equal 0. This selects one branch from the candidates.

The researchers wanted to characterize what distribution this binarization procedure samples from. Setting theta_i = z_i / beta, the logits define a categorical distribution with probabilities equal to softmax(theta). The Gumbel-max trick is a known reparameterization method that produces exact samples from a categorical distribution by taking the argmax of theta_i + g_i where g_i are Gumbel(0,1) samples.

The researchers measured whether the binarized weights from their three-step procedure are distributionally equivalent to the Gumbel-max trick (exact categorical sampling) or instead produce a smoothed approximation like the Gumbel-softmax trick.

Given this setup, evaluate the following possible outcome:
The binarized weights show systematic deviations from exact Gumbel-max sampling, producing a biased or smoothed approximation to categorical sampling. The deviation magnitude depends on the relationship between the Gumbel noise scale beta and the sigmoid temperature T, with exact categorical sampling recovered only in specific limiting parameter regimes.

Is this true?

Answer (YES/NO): NO